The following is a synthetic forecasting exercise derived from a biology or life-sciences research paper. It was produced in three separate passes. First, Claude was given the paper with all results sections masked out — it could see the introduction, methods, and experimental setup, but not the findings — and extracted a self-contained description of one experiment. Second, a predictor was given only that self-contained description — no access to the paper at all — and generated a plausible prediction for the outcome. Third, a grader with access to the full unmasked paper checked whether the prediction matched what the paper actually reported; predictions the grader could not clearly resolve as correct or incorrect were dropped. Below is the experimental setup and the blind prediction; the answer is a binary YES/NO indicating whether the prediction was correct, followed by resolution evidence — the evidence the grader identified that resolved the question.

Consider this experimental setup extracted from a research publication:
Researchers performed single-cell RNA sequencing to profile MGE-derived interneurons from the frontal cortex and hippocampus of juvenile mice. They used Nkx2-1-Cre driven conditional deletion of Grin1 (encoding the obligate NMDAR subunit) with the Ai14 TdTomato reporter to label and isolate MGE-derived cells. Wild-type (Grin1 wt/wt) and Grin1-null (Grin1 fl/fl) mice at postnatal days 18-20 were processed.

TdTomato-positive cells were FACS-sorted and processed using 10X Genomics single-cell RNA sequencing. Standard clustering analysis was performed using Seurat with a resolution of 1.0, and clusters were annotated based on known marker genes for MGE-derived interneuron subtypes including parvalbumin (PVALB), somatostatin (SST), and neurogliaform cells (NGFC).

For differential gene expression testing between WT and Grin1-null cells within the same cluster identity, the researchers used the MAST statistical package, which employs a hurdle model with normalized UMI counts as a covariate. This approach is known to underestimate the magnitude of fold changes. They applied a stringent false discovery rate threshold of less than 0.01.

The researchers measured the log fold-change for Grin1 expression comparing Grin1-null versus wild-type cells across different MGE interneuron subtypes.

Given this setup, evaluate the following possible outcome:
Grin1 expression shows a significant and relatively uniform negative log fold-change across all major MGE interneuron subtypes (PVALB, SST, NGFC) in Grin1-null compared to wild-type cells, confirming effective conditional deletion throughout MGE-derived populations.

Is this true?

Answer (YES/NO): NO